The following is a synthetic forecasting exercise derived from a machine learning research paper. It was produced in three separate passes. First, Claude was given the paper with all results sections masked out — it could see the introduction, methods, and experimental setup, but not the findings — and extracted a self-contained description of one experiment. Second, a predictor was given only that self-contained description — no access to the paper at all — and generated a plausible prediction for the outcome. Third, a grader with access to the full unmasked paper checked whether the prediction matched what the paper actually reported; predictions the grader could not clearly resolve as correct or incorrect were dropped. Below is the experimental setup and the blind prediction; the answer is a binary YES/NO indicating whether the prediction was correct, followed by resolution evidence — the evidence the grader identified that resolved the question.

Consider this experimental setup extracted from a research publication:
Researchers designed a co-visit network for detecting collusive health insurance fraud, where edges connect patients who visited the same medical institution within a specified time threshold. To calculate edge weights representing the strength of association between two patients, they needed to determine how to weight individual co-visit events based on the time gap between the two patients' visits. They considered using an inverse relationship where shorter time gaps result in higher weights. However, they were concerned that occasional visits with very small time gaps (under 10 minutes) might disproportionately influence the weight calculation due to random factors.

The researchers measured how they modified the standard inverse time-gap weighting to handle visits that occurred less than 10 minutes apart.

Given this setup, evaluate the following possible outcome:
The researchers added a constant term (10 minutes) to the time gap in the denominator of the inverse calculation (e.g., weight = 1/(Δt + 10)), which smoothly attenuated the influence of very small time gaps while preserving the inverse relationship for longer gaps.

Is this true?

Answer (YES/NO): NO